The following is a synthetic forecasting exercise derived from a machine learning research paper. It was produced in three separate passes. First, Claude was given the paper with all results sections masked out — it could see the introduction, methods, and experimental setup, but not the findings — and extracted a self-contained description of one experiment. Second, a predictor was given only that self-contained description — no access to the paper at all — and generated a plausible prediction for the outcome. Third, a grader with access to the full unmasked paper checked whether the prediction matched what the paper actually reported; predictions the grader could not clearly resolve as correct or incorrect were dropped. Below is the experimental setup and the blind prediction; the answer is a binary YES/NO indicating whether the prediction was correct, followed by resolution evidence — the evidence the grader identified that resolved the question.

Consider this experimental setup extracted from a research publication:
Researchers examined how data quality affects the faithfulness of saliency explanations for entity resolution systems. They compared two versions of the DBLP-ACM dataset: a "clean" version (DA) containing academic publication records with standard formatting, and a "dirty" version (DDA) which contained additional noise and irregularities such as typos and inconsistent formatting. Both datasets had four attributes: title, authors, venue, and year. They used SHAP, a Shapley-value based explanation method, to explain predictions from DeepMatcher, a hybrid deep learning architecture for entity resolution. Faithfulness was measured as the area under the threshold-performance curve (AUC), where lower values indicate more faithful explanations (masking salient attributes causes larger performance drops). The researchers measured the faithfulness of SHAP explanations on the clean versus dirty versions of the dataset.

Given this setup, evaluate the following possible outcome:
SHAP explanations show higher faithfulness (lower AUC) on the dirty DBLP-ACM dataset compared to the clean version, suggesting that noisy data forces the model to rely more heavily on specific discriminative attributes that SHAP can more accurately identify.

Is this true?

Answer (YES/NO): NO